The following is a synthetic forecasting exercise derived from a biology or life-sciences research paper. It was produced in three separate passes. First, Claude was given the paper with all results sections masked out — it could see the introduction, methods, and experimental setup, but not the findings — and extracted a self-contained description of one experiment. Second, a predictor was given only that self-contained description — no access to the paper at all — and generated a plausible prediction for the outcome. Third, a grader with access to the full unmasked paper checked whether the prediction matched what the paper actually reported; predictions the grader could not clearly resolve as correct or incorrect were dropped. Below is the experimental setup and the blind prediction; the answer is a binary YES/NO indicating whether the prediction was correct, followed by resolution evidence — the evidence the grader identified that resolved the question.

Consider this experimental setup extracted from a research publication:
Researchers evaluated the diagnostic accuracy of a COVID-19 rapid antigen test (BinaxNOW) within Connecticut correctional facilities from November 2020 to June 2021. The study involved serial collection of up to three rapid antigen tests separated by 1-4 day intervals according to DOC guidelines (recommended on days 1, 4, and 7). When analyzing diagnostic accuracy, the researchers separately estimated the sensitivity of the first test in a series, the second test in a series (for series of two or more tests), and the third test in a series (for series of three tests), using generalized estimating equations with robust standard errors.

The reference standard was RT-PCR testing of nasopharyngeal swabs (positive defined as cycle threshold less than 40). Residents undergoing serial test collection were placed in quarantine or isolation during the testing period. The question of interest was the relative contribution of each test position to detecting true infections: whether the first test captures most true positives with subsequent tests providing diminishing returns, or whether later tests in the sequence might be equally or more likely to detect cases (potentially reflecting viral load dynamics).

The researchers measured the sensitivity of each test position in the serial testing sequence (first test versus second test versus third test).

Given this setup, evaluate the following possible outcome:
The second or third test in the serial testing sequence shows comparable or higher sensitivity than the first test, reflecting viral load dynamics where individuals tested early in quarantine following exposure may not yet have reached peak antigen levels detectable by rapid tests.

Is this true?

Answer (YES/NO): YES